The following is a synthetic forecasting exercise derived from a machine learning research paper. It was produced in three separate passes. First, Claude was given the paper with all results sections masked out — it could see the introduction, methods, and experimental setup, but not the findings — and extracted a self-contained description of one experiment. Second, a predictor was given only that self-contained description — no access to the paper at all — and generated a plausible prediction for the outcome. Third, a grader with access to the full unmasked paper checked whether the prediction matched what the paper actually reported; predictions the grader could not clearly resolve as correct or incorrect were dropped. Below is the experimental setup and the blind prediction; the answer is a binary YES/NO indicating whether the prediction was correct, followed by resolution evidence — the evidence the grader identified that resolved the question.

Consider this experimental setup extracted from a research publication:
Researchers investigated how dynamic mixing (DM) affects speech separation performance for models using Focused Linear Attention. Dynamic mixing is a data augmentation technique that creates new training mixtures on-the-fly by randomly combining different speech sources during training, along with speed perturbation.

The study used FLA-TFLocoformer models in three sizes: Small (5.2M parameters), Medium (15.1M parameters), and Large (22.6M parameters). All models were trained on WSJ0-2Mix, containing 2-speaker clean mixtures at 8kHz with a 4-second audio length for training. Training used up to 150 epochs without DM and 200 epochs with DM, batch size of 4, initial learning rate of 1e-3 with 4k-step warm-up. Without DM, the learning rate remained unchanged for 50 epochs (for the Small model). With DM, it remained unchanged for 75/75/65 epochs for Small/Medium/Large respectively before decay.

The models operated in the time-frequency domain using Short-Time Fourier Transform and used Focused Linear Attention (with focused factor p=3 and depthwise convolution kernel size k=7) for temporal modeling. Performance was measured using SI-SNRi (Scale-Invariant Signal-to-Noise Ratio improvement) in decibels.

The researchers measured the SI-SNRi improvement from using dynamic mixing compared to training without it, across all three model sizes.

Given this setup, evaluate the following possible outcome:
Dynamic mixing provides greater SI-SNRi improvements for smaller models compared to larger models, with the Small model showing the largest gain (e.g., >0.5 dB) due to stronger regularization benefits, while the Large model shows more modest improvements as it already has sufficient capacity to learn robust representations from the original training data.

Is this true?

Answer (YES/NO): NO